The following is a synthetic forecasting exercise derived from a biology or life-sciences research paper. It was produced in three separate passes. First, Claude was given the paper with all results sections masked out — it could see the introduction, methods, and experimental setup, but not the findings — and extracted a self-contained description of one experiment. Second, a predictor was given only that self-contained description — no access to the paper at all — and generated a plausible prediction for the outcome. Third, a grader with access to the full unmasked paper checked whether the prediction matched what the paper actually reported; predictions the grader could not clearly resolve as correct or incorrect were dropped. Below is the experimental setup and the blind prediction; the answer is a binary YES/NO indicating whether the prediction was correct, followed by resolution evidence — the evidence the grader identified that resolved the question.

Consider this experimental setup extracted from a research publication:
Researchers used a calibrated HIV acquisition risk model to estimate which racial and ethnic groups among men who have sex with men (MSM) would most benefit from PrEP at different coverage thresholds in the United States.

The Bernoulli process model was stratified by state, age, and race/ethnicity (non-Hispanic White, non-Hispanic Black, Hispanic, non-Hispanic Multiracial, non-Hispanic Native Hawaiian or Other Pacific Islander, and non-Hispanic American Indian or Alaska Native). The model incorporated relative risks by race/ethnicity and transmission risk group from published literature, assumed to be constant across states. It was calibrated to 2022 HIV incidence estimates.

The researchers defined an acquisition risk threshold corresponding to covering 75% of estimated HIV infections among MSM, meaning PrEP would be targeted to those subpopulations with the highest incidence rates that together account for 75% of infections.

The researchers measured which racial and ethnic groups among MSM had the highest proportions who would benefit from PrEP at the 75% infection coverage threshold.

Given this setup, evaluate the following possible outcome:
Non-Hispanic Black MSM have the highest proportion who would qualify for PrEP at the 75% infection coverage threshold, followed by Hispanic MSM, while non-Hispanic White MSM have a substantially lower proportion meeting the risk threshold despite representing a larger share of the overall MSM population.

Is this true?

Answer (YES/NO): YES